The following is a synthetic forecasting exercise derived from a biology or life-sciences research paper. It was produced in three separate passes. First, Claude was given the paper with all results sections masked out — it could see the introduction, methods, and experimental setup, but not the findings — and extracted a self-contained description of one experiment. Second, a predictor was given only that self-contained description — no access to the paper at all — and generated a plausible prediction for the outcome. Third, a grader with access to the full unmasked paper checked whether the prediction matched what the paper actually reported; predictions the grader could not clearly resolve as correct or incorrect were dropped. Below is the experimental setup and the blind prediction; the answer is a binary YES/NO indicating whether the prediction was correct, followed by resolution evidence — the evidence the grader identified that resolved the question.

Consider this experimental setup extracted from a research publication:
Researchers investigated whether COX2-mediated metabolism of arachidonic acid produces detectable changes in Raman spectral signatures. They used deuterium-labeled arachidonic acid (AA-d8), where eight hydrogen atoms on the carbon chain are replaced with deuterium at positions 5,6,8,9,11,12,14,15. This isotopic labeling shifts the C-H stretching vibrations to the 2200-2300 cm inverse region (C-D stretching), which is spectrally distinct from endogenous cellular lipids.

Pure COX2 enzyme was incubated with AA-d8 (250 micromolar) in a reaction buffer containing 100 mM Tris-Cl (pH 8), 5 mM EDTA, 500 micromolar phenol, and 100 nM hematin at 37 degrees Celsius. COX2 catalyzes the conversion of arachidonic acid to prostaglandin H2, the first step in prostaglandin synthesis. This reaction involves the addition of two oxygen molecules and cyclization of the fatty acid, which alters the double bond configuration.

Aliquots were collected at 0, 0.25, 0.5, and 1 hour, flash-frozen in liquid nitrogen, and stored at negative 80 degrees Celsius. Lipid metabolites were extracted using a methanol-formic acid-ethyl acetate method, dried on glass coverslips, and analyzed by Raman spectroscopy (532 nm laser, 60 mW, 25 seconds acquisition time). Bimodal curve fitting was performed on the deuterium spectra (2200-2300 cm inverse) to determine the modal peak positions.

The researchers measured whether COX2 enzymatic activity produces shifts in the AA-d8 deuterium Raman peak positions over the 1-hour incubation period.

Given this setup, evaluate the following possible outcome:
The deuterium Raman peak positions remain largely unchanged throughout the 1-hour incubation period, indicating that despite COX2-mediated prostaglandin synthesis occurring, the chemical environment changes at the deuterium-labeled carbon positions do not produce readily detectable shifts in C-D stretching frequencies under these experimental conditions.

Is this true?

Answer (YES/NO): YES